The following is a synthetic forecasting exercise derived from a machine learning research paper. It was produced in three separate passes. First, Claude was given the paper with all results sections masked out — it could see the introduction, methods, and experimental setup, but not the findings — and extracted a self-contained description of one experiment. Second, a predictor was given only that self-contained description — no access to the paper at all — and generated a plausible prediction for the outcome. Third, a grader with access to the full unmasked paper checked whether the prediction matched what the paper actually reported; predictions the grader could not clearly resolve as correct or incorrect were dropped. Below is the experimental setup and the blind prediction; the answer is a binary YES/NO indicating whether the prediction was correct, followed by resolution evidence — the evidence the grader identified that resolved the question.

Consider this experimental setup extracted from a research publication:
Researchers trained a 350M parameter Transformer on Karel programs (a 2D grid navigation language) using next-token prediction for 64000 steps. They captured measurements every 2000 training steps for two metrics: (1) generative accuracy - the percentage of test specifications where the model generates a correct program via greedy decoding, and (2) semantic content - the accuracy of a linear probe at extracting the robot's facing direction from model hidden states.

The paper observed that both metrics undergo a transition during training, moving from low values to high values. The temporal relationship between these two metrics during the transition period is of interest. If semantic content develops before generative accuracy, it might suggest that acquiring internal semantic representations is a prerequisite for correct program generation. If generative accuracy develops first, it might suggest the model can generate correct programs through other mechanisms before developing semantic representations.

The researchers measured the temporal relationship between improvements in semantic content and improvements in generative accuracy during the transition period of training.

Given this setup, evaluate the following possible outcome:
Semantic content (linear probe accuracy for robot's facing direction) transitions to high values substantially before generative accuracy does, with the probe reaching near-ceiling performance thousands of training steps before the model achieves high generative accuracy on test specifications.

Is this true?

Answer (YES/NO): NO